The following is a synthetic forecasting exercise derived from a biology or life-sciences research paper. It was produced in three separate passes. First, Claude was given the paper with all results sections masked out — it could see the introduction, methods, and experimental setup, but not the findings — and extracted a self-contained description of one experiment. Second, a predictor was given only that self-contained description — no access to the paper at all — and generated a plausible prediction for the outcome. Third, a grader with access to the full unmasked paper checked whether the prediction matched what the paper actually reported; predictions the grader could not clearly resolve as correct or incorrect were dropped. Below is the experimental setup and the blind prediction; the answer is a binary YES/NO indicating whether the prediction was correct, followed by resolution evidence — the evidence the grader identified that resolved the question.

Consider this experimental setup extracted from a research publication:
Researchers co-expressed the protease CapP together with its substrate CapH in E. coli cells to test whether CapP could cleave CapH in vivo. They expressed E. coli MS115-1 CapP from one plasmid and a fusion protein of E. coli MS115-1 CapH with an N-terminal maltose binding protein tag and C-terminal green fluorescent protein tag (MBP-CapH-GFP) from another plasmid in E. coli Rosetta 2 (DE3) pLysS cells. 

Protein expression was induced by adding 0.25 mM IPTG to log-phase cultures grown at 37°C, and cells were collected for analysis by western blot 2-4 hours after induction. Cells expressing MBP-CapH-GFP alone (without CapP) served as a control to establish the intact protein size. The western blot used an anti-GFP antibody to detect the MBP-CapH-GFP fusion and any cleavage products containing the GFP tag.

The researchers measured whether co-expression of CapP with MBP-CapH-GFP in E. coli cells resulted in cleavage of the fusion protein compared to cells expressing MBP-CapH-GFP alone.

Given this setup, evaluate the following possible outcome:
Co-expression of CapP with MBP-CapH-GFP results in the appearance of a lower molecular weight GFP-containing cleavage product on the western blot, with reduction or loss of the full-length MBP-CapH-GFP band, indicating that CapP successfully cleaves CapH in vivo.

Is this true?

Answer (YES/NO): NO